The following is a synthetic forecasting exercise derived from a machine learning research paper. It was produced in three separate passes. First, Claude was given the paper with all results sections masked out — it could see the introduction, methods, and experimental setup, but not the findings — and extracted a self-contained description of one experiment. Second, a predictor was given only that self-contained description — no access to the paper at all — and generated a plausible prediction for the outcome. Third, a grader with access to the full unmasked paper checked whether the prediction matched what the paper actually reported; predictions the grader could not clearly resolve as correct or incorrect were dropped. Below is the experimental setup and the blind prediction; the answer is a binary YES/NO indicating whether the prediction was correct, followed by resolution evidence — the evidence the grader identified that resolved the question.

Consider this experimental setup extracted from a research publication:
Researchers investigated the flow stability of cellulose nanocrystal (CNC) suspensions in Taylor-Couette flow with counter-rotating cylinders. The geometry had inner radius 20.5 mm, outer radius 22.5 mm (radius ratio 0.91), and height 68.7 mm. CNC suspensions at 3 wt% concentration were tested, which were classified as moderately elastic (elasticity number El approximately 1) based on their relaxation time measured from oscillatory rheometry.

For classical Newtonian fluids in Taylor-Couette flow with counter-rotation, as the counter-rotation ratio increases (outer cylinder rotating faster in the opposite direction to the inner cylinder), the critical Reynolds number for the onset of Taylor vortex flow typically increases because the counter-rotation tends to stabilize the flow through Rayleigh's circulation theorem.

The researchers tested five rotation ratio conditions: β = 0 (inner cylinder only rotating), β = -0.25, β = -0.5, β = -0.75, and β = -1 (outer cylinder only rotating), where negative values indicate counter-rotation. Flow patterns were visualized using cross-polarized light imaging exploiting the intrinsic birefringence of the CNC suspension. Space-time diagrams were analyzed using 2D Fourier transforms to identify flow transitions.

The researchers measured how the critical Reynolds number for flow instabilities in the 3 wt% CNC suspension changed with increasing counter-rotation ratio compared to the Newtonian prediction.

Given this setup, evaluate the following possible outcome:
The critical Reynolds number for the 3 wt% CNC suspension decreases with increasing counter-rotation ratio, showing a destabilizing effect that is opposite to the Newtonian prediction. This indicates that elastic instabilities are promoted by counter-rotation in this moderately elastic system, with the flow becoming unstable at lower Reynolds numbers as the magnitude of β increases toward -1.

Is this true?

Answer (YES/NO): NO